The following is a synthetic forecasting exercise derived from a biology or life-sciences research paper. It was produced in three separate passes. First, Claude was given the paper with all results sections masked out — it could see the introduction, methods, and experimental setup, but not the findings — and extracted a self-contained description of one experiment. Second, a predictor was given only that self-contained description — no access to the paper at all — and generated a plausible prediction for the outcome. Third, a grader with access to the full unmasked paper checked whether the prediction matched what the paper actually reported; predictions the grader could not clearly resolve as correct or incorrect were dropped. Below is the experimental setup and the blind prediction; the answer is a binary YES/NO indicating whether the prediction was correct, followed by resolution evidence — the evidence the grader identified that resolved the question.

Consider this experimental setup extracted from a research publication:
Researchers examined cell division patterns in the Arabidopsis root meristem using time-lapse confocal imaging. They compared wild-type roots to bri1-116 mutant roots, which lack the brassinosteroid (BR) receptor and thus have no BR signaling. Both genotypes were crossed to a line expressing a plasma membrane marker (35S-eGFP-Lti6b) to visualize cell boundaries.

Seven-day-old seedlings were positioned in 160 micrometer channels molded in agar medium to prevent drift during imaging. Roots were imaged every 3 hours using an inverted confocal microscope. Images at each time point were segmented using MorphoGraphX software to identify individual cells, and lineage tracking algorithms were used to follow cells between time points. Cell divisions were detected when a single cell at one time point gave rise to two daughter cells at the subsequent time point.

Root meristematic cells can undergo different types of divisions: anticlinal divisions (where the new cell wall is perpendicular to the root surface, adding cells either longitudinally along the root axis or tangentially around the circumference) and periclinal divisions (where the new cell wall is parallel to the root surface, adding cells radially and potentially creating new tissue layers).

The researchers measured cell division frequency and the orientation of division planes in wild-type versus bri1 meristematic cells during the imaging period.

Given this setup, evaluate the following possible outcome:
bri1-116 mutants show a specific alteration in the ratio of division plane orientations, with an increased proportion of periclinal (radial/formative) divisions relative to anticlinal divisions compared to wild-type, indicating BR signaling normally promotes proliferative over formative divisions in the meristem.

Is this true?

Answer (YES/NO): NO